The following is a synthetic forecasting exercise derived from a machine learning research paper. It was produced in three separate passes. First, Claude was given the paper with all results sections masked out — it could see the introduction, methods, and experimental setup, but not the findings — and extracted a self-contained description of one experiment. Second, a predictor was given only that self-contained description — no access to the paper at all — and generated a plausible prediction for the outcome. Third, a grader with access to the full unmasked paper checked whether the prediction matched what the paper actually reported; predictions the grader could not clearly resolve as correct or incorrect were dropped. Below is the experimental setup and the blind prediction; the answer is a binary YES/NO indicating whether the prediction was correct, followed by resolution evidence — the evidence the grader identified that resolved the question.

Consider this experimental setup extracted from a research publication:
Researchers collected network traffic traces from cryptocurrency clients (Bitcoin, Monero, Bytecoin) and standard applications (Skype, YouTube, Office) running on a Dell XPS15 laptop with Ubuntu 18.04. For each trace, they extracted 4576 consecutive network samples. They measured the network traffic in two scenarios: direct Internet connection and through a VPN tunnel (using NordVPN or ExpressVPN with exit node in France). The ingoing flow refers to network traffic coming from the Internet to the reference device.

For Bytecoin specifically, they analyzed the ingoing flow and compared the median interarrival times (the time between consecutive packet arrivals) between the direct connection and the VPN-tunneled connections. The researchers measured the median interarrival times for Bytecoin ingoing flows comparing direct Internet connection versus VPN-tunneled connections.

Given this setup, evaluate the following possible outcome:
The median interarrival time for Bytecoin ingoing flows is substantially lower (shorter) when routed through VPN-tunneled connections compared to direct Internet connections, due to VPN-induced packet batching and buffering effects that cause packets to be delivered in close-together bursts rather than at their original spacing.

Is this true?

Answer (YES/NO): YES